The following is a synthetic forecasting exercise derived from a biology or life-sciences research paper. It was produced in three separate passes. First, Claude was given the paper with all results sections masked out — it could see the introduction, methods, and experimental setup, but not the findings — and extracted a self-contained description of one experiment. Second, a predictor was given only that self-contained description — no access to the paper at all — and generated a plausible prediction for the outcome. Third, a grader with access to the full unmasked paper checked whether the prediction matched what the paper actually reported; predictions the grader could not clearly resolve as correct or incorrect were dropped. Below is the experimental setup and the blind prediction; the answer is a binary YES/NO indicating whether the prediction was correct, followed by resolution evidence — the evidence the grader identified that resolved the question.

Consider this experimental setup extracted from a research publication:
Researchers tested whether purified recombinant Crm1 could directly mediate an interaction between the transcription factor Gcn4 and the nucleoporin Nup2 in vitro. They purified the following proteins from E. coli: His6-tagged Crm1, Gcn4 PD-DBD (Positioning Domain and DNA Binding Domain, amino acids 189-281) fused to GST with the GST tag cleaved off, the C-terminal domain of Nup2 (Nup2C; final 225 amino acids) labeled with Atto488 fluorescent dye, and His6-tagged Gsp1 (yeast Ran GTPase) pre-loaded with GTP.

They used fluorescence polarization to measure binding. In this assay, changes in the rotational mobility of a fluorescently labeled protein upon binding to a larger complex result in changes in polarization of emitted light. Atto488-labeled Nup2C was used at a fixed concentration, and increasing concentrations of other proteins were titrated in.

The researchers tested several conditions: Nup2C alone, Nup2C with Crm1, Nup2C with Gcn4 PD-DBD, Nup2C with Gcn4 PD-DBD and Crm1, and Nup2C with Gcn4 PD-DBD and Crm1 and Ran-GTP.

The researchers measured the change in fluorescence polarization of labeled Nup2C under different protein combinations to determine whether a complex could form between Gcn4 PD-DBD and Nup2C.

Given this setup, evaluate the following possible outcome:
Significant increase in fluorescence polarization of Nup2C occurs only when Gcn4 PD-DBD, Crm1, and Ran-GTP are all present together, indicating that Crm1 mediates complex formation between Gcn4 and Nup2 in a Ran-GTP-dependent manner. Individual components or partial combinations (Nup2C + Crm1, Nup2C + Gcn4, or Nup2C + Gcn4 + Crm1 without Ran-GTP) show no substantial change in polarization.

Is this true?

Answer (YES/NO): NO